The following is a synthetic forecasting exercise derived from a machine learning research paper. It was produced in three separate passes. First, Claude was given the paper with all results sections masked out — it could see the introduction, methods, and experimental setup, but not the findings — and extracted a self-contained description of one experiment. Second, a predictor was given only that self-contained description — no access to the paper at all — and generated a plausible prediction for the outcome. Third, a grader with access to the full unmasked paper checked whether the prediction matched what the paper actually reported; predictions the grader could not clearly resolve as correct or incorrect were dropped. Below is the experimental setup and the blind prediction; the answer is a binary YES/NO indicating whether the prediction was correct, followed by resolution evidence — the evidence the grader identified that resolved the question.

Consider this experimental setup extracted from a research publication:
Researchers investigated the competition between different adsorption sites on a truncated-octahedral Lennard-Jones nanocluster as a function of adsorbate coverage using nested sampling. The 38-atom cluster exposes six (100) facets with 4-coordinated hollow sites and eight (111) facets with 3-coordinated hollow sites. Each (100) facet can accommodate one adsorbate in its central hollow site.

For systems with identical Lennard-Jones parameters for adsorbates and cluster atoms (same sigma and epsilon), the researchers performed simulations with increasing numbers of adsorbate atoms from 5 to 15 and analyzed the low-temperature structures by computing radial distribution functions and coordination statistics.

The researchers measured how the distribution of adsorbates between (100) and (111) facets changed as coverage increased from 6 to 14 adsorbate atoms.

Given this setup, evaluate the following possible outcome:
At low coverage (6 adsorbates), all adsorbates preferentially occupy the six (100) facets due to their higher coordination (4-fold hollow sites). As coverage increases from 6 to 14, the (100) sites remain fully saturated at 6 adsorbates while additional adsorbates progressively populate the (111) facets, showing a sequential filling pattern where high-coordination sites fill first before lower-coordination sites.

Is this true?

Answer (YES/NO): NO